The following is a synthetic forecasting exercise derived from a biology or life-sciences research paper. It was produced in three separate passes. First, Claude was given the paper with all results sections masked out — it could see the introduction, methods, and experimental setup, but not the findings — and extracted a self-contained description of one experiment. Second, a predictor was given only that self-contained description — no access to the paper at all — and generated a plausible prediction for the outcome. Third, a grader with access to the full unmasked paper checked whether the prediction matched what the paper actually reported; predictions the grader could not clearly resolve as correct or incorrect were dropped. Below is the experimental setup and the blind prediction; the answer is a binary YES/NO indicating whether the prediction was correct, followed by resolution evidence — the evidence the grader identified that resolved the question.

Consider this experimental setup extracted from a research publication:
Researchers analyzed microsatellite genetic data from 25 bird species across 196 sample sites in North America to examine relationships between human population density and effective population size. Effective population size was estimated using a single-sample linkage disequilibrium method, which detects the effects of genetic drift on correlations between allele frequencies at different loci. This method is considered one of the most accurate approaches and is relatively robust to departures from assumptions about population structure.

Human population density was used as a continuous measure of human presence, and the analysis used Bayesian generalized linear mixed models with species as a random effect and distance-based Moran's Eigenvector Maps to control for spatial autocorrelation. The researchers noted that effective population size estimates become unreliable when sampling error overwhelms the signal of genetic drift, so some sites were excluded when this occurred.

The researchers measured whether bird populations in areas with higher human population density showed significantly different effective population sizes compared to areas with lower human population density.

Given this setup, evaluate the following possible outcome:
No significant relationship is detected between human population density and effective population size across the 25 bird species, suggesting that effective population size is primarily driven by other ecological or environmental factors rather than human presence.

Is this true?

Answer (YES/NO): YES